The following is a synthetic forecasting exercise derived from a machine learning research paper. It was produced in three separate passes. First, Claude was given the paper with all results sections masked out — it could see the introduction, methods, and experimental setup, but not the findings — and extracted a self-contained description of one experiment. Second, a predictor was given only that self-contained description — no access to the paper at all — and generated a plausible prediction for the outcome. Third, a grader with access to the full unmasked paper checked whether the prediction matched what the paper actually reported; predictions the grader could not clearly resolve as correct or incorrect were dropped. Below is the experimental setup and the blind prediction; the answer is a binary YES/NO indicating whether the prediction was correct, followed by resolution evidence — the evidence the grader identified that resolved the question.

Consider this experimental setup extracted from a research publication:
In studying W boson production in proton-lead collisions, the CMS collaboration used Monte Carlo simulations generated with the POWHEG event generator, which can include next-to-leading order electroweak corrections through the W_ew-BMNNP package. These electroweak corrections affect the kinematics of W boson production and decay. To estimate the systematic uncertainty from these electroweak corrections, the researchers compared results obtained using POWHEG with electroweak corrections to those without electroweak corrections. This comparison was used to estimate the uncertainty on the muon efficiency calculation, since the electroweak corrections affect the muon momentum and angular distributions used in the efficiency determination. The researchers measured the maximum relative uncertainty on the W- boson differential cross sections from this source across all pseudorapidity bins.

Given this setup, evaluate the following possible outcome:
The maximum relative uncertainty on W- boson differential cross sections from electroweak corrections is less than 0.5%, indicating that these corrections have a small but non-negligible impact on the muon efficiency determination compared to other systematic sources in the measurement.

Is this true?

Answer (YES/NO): NO